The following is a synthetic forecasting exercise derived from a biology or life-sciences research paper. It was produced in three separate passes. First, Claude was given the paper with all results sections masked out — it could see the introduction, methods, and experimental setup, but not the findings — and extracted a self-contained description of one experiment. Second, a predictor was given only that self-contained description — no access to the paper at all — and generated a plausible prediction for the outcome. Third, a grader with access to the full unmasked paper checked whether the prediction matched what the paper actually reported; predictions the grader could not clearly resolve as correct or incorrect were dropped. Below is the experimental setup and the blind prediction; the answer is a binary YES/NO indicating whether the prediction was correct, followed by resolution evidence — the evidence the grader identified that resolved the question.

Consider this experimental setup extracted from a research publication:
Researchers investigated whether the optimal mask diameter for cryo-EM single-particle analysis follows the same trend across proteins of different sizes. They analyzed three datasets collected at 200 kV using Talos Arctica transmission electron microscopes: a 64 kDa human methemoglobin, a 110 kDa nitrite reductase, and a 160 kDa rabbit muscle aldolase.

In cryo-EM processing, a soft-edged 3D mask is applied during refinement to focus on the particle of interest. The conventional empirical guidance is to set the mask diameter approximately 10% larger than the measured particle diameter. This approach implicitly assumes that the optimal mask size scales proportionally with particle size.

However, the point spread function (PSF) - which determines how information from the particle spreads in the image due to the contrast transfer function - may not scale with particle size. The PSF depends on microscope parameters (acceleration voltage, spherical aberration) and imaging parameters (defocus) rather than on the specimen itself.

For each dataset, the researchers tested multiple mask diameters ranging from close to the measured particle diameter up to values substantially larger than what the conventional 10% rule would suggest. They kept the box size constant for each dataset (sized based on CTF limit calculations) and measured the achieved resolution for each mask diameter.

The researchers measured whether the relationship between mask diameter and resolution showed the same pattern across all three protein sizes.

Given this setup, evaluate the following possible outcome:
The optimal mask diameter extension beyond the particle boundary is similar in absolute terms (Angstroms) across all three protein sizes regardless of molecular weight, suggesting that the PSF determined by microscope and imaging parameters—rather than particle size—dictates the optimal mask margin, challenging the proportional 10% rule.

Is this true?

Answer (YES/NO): NO